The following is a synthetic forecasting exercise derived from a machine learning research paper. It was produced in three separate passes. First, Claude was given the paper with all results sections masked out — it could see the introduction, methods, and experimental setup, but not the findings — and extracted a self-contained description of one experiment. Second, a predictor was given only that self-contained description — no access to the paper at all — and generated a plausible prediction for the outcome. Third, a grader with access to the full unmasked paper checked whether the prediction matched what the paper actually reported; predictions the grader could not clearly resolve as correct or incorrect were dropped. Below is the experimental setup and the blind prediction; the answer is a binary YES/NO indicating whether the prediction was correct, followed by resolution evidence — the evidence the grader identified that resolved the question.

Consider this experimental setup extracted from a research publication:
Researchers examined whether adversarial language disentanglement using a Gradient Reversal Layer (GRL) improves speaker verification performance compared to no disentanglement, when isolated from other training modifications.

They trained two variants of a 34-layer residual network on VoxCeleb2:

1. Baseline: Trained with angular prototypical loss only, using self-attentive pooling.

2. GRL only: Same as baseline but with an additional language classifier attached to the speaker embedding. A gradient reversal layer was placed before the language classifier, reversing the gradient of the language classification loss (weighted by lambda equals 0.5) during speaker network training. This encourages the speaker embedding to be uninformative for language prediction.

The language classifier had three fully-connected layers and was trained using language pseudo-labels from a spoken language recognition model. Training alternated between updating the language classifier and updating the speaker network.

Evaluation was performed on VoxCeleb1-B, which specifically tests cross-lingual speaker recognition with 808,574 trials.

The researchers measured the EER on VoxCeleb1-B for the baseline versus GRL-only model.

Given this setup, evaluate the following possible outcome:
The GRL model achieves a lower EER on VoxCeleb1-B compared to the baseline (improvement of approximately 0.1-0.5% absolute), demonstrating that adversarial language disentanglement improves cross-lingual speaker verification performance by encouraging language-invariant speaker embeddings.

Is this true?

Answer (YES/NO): NO